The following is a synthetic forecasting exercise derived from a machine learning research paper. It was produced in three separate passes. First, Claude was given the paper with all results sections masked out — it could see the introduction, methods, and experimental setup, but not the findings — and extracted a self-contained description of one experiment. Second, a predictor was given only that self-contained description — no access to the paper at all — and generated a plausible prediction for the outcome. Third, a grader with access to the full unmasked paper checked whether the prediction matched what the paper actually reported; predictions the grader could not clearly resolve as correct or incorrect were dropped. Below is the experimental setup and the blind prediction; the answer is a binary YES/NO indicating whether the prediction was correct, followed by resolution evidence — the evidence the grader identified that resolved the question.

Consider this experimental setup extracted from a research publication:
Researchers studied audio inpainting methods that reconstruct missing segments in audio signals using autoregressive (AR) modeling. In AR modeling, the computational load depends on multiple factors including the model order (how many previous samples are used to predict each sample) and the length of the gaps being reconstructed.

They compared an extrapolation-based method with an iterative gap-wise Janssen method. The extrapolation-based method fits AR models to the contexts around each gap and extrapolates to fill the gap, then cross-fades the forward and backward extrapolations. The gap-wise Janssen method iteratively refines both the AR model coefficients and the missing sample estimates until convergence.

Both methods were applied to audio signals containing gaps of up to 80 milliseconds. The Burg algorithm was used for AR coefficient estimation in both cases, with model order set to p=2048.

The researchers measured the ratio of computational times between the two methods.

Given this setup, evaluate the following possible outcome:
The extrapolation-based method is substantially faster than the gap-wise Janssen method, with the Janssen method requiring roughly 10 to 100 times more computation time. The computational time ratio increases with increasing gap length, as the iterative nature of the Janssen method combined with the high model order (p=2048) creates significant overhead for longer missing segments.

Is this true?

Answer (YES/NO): NO